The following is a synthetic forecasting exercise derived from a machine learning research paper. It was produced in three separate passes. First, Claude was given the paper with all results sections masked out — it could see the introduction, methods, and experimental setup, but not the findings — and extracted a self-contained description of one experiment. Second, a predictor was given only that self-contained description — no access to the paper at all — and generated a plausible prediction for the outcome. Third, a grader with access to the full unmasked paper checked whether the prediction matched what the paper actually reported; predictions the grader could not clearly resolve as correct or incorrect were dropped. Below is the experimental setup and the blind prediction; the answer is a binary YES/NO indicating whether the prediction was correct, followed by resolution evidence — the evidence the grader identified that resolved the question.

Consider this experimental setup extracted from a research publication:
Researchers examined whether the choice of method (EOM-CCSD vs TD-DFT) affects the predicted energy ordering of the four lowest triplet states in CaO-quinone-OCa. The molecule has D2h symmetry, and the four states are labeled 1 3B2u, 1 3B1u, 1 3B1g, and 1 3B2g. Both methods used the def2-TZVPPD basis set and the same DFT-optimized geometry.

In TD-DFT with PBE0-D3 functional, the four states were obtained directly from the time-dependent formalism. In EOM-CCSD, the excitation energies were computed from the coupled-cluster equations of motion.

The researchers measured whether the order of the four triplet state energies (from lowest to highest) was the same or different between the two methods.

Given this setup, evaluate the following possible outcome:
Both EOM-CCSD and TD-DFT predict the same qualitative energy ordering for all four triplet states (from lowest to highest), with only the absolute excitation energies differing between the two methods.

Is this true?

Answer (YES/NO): YES